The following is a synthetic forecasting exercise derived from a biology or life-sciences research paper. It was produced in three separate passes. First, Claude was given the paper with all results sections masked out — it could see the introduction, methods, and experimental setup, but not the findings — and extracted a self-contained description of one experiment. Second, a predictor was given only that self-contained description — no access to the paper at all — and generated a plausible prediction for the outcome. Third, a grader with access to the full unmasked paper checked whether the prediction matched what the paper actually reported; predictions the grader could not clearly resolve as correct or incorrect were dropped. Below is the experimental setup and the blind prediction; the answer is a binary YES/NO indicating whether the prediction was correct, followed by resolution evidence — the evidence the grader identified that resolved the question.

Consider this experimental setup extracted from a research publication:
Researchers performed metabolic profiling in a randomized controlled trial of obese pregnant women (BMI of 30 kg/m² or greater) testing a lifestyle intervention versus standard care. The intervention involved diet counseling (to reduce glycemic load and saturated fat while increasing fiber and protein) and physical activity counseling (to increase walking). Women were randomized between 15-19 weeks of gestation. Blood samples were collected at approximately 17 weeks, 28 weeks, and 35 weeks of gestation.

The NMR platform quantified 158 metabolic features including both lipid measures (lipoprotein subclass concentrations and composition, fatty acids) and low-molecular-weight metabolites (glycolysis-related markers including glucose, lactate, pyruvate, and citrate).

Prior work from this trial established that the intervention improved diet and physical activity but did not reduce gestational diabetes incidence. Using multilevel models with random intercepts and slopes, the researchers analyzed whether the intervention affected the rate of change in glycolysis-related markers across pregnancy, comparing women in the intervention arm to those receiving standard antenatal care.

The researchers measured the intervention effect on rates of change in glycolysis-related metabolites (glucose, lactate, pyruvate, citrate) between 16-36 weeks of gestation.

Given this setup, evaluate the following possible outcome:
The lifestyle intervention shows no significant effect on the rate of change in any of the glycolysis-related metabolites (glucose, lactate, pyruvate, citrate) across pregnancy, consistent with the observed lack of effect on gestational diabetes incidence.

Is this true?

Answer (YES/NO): NO